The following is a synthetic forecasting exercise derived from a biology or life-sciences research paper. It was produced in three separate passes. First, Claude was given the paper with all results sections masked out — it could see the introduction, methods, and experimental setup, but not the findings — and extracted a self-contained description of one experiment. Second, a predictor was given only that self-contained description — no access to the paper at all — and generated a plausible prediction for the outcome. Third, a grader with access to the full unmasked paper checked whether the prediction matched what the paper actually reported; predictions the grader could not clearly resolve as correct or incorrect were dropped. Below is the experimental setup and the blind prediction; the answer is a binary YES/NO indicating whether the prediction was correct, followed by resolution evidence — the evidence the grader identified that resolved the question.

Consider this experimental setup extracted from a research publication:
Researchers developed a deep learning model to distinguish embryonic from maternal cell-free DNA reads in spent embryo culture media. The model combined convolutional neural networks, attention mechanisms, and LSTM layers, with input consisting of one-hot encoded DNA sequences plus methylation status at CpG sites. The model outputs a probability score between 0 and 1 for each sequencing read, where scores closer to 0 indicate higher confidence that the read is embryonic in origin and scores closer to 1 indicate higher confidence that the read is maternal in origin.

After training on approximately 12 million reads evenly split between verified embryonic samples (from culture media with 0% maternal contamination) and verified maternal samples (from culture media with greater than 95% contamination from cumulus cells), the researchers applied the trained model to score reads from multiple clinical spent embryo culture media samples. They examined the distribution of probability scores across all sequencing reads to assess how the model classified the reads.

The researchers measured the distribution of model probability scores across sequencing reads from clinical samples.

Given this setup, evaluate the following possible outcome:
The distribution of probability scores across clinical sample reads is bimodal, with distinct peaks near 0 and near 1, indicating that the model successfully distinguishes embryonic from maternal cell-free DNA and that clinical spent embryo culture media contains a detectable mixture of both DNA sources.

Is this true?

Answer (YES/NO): NO